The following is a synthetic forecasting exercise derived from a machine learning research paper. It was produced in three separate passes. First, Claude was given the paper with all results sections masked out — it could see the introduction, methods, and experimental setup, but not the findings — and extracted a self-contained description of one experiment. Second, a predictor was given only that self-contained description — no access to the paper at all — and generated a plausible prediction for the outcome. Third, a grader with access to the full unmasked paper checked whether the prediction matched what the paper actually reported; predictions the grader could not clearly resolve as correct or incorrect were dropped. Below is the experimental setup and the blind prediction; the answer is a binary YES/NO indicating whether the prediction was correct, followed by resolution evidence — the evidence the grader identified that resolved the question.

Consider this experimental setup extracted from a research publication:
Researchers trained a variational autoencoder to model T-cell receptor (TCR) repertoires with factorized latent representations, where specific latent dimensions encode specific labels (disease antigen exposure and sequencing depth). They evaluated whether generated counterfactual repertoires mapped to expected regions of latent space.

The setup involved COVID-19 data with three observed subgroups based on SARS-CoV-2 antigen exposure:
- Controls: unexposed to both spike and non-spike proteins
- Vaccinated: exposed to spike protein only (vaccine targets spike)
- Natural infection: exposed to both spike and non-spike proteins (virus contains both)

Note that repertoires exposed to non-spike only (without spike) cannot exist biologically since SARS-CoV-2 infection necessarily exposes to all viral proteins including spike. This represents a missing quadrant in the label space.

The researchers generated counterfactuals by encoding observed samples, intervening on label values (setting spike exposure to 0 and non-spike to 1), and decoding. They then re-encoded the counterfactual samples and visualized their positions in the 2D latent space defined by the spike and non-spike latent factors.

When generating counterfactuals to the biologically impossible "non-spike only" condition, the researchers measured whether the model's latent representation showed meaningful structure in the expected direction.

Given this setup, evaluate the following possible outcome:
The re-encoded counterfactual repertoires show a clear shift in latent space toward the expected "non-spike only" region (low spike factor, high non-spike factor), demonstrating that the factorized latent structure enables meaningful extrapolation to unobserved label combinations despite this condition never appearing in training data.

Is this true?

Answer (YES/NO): YES